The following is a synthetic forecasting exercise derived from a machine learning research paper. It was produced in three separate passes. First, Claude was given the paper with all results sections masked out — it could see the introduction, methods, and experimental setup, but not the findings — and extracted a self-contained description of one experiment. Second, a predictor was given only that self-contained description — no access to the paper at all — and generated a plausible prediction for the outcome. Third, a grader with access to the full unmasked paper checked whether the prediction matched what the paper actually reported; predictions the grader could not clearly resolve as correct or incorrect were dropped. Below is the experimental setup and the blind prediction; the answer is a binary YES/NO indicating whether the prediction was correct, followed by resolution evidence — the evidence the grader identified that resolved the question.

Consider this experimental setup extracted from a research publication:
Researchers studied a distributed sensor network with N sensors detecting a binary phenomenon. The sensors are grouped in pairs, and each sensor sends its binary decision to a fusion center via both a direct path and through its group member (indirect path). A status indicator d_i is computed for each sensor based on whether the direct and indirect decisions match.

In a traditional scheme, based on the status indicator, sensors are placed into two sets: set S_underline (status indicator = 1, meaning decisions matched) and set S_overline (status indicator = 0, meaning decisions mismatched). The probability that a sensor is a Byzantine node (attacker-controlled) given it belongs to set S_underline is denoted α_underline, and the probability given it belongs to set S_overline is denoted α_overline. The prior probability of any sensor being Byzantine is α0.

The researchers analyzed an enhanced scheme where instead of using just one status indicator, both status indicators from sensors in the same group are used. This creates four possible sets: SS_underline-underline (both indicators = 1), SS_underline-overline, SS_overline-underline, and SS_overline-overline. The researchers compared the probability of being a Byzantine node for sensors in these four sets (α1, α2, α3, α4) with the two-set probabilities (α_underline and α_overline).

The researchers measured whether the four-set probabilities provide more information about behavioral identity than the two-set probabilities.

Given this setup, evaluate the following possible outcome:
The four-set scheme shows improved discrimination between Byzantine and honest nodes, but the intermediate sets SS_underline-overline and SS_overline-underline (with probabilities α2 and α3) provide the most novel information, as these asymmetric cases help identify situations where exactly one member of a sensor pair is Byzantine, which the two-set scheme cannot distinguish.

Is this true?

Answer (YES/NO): NO